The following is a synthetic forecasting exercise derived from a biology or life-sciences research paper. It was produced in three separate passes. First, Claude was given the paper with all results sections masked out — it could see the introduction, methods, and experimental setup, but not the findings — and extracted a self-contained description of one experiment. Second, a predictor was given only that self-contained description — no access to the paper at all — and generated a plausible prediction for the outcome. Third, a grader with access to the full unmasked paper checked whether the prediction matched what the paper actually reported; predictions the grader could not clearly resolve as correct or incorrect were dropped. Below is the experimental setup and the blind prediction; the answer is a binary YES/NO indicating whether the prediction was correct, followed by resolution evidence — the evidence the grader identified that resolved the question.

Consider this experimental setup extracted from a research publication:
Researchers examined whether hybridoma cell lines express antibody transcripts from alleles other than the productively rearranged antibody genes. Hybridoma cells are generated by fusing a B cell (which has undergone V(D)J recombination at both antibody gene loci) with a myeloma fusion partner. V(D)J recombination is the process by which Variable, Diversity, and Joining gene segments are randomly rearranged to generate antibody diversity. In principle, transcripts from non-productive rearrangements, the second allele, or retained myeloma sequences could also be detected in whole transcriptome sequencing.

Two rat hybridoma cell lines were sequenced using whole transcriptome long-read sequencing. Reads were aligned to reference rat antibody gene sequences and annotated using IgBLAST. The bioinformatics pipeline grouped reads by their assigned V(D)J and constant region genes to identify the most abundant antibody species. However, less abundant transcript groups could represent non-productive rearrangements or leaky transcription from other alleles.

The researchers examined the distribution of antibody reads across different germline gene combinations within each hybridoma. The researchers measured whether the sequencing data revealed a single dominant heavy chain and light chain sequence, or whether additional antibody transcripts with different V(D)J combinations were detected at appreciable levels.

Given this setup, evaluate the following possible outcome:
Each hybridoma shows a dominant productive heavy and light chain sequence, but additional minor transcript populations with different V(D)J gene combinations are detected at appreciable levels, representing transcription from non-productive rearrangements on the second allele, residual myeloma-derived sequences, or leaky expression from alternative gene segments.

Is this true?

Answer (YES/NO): YES